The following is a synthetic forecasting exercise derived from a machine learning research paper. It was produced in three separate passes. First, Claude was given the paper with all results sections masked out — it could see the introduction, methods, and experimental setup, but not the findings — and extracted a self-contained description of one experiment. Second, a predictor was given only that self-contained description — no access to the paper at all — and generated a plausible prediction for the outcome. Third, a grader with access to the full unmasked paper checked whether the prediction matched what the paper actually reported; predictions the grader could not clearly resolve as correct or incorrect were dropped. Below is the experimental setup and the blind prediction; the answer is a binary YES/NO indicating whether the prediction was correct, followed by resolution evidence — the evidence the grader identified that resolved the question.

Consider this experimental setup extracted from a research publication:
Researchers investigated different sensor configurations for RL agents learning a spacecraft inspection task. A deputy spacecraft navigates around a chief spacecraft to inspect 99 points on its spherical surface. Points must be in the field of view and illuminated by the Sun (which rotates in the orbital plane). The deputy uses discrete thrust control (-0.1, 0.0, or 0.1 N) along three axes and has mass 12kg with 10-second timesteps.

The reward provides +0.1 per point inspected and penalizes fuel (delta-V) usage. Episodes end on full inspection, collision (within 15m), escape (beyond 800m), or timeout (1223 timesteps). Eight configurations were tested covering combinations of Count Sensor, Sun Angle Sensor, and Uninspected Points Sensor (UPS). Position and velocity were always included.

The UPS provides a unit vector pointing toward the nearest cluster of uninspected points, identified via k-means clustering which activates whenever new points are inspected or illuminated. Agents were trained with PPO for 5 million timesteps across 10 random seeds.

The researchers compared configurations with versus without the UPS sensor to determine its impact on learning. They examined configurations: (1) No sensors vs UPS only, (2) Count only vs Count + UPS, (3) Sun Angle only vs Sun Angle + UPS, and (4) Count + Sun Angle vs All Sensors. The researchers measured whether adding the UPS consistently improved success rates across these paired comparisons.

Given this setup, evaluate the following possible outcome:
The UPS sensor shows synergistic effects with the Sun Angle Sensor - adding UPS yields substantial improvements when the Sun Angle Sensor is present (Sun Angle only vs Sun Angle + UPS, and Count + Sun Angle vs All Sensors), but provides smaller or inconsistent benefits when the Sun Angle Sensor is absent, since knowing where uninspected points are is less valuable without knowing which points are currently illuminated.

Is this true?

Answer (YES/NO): YES